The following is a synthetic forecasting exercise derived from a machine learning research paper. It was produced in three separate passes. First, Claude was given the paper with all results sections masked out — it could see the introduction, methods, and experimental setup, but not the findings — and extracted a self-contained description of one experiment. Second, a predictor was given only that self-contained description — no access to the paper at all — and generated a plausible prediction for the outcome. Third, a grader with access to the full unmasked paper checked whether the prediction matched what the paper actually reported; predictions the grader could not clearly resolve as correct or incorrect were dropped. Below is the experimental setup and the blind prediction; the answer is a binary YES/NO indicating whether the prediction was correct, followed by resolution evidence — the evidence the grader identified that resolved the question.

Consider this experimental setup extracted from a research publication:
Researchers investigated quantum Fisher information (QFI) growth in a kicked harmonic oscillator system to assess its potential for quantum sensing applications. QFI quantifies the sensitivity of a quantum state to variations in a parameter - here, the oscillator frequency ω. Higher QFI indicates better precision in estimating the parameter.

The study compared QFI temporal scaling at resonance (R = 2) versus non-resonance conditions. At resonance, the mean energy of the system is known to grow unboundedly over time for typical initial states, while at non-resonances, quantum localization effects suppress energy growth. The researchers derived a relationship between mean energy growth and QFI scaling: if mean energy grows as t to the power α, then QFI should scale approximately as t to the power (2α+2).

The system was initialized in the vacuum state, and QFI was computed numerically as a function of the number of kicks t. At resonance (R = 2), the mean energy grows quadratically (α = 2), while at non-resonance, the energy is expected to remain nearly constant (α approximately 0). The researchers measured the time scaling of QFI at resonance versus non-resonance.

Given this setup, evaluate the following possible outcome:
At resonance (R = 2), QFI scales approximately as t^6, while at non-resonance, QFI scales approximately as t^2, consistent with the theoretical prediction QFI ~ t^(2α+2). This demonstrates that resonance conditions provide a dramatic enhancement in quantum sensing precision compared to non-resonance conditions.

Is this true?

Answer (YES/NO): YES